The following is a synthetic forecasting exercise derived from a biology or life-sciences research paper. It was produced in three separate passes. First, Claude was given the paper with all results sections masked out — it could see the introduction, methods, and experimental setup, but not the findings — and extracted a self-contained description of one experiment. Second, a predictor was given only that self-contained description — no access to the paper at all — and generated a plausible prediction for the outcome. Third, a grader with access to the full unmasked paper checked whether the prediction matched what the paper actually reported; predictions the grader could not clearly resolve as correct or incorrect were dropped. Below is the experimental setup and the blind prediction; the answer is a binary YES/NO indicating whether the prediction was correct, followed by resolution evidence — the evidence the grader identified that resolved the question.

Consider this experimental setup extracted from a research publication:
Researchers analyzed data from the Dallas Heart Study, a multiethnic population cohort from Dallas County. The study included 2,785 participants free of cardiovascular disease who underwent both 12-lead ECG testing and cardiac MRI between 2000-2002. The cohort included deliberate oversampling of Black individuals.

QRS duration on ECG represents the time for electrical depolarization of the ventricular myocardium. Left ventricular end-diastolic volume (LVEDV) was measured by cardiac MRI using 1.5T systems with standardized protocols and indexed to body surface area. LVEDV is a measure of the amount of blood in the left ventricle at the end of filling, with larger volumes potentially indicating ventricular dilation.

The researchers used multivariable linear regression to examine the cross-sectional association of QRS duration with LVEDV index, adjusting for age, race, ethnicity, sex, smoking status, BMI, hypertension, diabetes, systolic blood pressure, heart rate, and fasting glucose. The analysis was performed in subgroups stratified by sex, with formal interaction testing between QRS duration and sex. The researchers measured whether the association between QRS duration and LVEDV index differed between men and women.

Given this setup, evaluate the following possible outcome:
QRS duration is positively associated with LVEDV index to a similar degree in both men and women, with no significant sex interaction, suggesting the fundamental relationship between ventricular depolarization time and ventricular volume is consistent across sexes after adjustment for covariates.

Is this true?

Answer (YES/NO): NO